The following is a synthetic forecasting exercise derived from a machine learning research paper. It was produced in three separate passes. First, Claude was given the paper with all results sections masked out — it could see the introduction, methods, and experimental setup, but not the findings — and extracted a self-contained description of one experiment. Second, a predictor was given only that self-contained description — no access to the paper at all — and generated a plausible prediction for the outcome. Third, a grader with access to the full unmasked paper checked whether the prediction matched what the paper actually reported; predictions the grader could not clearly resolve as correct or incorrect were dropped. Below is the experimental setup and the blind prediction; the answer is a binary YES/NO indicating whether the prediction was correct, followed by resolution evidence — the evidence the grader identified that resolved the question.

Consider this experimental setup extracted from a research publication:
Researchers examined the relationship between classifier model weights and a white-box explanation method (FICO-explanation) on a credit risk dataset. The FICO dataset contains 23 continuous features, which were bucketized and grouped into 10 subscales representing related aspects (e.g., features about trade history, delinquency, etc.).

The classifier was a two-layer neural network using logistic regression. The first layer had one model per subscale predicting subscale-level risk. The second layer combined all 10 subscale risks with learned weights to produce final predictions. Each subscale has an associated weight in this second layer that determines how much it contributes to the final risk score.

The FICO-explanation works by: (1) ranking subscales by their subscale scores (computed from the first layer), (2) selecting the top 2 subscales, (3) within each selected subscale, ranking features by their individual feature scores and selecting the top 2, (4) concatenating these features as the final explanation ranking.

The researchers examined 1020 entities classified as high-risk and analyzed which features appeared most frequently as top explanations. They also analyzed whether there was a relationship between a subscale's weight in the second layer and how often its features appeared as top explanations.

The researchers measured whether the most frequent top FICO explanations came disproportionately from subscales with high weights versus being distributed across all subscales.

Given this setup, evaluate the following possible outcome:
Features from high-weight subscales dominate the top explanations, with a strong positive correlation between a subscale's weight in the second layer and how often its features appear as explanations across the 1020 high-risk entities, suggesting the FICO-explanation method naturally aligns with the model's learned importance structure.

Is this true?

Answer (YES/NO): YES